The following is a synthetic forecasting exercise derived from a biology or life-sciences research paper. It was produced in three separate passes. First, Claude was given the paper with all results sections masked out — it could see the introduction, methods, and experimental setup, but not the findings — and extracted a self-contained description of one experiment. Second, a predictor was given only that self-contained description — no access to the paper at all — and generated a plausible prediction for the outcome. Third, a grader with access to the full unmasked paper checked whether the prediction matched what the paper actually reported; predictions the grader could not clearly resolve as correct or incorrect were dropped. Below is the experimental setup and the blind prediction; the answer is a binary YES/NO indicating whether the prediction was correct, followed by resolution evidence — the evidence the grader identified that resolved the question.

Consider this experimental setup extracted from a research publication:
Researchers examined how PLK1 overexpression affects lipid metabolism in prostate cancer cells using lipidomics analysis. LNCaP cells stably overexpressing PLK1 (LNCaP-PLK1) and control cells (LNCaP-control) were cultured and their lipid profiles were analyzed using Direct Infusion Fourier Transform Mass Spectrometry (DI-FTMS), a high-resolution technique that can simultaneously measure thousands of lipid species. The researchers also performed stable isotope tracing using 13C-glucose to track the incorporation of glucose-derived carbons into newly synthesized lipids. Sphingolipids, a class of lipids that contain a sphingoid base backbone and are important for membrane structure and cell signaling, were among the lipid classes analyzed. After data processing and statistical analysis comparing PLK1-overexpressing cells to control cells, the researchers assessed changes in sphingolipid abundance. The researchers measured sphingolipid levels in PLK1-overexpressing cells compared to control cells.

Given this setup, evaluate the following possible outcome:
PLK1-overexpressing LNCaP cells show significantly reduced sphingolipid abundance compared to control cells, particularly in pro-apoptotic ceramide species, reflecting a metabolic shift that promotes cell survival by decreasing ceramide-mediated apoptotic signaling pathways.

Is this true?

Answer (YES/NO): NO